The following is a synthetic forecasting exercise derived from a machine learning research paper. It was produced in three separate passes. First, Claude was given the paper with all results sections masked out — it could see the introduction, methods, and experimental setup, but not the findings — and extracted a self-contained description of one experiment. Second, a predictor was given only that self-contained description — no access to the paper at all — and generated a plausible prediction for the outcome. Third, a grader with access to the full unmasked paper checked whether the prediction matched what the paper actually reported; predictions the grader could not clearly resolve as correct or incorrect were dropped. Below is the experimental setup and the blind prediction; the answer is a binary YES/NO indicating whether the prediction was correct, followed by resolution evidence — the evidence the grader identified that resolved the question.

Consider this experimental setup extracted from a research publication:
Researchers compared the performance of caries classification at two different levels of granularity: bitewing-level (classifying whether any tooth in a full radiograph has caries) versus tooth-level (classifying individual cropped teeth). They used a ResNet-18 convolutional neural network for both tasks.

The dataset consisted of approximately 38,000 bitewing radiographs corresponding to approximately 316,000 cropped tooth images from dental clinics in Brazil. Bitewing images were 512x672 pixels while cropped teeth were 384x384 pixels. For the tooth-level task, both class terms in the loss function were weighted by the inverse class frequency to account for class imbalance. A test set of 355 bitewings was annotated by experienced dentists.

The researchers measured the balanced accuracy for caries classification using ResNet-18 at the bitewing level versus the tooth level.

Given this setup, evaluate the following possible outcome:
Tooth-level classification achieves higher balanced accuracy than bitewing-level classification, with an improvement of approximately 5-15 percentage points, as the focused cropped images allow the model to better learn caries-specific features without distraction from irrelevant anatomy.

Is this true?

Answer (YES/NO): NO